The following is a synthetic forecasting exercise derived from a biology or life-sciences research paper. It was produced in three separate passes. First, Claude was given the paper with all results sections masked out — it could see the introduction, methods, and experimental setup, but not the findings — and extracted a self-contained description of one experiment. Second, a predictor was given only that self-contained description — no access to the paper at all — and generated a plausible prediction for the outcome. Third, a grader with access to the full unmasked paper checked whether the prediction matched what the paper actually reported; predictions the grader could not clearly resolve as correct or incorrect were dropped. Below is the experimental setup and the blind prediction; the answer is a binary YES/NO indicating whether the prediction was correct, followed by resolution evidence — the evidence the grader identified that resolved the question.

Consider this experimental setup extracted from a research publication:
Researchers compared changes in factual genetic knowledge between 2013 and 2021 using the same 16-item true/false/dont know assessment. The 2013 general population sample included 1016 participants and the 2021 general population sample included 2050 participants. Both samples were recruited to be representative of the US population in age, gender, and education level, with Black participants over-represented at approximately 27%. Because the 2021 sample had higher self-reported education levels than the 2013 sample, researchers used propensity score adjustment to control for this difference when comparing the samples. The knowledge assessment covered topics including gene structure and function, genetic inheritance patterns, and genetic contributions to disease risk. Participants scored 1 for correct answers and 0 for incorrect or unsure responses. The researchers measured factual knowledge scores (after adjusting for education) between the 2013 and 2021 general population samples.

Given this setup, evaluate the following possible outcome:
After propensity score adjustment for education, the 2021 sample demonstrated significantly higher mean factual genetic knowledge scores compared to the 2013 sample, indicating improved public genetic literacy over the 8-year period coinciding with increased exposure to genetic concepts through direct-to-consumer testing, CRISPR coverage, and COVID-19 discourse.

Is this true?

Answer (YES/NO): YES